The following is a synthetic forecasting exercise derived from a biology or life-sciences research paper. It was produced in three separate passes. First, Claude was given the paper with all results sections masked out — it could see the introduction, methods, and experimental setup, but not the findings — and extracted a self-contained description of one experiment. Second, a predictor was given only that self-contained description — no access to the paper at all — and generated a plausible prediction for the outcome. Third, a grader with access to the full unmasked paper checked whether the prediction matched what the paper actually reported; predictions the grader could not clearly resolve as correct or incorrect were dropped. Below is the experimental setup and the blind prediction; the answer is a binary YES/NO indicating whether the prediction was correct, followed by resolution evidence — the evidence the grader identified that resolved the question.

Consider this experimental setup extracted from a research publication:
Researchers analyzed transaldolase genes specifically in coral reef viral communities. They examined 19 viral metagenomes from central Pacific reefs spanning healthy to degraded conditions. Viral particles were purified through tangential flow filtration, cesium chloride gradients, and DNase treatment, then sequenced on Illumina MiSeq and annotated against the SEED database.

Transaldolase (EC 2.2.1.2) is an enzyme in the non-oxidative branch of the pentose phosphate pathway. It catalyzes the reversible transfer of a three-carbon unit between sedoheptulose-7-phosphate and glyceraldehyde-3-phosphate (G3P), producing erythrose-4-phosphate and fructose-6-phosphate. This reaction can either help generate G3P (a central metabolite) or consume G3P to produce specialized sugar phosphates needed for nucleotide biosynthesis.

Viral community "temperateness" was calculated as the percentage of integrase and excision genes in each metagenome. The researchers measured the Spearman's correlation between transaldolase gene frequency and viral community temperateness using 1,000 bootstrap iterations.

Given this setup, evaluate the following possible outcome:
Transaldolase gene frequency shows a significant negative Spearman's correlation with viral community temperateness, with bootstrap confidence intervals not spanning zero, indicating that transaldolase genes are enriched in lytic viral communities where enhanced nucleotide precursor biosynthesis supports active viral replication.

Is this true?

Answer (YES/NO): NO